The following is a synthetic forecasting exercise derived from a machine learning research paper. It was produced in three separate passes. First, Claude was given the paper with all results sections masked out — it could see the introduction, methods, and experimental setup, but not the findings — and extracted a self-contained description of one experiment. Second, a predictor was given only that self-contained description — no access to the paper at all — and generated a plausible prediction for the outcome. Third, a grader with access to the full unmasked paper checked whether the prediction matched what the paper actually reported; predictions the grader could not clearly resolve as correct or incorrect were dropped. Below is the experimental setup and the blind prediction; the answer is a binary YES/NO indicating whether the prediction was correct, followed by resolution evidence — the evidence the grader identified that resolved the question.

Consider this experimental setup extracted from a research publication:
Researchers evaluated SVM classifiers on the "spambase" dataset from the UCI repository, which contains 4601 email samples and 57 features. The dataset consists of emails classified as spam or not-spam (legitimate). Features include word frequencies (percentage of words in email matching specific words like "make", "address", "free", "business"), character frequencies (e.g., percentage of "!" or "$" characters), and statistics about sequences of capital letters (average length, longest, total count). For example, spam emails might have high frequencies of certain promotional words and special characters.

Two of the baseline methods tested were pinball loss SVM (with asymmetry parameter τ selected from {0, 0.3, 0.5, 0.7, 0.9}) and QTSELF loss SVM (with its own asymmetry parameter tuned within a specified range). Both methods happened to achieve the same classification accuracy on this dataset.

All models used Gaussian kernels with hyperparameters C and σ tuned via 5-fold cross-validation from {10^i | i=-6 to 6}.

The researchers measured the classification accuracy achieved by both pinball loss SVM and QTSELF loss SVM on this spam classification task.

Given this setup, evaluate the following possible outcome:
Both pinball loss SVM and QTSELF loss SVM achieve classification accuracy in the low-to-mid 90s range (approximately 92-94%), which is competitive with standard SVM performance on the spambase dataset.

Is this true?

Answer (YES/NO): NO